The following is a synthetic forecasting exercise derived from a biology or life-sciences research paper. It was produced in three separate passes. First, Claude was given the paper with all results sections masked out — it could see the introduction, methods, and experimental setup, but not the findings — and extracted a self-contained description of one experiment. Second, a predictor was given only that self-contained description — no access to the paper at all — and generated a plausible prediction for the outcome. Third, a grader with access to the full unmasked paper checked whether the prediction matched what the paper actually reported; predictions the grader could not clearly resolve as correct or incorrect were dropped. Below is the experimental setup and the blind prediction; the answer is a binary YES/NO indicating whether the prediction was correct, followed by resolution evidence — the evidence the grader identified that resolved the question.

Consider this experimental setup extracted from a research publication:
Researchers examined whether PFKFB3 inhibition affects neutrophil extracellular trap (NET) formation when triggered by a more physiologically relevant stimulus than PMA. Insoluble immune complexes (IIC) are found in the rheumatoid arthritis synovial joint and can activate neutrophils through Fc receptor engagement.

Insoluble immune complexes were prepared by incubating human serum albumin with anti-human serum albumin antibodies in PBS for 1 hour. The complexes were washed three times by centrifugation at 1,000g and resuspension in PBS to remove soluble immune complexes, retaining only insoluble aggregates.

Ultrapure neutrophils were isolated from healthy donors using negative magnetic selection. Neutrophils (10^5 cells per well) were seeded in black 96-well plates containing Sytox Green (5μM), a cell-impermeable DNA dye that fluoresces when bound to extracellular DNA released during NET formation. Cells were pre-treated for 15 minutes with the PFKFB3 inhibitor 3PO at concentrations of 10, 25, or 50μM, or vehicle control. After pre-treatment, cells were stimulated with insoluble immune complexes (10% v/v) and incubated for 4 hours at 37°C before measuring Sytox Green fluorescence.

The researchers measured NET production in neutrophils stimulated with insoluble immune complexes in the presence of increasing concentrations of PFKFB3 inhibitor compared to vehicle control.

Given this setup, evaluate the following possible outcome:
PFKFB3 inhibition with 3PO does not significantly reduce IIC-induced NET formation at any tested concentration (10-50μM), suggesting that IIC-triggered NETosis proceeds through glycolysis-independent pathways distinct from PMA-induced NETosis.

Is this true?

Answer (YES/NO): NO